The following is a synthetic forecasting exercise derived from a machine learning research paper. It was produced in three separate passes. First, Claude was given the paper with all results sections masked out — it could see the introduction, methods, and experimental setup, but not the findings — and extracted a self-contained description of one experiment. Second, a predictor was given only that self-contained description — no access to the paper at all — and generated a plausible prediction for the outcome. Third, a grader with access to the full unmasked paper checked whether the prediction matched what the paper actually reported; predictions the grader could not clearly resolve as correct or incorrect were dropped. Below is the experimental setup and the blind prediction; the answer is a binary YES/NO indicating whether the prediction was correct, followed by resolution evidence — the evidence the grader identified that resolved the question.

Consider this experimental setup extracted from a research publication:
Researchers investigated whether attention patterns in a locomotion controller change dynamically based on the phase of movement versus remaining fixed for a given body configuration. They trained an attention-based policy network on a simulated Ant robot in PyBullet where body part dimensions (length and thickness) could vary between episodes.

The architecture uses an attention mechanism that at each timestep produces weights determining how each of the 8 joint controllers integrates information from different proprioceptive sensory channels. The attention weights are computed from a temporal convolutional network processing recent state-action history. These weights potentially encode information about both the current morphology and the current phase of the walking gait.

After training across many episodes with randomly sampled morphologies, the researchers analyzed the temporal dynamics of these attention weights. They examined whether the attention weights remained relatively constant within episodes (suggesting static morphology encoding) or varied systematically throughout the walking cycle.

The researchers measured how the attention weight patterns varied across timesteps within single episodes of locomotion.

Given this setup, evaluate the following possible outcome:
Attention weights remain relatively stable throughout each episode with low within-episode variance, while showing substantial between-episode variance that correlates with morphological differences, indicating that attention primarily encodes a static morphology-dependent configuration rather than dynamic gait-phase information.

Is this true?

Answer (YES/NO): NO